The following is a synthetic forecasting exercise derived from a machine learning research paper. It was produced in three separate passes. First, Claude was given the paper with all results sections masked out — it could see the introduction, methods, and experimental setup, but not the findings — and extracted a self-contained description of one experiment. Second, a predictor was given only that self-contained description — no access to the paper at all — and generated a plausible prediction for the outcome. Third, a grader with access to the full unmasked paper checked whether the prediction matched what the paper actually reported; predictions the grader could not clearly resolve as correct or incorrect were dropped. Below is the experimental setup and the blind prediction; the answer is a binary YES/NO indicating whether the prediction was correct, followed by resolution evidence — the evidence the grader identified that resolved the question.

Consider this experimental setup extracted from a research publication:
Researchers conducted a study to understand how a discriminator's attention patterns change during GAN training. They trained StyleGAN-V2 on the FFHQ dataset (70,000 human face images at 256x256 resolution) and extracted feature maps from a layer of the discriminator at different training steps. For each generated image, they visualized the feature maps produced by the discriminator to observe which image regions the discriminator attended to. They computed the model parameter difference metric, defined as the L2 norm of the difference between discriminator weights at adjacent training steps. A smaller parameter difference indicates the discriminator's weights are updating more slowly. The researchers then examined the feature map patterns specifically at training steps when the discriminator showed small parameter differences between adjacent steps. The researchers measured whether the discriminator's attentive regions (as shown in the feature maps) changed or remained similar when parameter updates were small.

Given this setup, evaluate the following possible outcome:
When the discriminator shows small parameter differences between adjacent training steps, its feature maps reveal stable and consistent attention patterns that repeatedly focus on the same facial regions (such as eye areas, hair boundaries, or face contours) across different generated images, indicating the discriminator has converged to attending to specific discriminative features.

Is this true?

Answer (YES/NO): NO